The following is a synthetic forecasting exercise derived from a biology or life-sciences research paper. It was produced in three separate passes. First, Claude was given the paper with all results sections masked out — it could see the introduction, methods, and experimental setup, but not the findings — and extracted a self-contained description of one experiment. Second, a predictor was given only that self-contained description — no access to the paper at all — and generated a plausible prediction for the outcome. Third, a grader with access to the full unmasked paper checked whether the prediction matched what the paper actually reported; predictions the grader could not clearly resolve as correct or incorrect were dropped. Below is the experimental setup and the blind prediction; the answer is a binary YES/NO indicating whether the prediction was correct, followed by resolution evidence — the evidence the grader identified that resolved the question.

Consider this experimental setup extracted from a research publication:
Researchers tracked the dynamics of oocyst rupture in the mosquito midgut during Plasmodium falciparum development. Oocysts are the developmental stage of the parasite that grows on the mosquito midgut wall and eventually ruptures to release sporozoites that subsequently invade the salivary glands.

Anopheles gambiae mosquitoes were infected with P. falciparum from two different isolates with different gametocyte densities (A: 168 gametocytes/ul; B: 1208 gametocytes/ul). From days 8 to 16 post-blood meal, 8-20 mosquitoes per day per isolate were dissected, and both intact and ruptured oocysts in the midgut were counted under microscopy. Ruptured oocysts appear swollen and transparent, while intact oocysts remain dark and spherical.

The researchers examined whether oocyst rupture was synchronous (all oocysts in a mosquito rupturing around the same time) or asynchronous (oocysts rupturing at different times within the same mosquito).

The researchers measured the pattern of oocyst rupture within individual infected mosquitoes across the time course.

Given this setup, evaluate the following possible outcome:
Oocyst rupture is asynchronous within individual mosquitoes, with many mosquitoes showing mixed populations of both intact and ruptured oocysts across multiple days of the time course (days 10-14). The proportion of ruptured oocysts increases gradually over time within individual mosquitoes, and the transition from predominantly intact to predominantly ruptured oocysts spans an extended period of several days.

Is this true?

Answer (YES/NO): YES